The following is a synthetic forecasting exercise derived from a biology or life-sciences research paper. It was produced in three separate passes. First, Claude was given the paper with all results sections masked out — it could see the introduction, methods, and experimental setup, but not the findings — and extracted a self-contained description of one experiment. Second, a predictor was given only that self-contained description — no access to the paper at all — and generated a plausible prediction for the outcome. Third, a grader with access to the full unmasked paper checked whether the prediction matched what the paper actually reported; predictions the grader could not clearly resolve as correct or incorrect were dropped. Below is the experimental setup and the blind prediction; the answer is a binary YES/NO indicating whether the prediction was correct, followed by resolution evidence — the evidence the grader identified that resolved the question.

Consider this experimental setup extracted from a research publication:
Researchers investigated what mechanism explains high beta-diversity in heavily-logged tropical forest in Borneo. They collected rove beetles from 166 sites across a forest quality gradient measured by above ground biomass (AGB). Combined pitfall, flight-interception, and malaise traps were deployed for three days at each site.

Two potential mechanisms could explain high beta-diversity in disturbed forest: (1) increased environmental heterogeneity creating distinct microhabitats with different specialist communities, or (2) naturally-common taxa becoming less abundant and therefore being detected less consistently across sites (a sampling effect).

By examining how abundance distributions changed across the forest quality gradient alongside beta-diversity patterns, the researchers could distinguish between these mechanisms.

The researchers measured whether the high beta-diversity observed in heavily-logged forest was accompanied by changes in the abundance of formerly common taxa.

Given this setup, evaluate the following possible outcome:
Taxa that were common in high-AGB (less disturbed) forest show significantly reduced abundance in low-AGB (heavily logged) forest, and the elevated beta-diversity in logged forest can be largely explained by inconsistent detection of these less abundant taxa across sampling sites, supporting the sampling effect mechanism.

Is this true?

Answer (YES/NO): YES